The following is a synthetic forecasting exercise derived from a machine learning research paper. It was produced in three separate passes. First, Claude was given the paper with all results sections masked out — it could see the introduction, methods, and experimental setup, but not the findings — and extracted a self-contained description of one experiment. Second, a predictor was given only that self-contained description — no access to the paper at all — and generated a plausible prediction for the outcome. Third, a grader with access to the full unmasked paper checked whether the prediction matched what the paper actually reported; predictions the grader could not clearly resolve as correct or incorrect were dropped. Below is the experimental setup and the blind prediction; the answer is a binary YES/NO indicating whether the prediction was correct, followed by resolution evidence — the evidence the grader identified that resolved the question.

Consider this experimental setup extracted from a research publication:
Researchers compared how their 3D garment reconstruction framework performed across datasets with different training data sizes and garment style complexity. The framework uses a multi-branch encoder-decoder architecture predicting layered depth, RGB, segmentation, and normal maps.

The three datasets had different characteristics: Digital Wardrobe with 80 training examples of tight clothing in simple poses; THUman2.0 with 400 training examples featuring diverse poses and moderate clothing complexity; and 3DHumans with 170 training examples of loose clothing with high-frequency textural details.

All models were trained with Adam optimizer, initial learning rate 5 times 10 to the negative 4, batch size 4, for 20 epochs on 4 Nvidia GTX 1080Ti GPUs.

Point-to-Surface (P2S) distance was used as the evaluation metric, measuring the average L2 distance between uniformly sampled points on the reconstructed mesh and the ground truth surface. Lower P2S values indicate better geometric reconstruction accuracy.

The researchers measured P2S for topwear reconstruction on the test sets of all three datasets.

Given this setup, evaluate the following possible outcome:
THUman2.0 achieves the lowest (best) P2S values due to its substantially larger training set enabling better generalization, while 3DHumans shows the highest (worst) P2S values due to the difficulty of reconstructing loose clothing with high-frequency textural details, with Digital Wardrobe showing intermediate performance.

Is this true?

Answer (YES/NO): NO